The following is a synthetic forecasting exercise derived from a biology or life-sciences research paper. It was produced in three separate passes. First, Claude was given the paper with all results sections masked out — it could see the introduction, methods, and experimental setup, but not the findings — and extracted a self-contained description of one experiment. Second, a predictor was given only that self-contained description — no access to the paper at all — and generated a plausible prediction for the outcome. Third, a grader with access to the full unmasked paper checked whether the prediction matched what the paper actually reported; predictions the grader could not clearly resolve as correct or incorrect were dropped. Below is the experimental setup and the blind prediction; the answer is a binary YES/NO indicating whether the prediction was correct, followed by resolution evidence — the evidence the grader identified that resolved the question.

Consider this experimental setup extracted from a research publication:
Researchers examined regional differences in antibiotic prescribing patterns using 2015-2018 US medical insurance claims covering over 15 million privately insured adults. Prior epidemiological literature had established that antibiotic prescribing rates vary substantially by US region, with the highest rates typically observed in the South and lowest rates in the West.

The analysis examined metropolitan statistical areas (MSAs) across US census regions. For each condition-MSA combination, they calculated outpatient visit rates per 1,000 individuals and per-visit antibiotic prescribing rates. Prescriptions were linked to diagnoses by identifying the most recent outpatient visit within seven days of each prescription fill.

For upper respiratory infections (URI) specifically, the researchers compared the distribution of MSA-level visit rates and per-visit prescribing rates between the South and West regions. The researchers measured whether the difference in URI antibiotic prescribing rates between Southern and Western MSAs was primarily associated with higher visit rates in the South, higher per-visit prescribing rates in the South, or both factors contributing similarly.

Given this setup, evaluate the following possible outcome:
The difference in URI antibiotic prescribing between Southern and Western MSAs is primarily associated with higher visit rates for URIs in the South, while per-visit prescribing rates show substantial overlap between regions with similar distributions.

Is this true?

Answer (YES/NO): NO